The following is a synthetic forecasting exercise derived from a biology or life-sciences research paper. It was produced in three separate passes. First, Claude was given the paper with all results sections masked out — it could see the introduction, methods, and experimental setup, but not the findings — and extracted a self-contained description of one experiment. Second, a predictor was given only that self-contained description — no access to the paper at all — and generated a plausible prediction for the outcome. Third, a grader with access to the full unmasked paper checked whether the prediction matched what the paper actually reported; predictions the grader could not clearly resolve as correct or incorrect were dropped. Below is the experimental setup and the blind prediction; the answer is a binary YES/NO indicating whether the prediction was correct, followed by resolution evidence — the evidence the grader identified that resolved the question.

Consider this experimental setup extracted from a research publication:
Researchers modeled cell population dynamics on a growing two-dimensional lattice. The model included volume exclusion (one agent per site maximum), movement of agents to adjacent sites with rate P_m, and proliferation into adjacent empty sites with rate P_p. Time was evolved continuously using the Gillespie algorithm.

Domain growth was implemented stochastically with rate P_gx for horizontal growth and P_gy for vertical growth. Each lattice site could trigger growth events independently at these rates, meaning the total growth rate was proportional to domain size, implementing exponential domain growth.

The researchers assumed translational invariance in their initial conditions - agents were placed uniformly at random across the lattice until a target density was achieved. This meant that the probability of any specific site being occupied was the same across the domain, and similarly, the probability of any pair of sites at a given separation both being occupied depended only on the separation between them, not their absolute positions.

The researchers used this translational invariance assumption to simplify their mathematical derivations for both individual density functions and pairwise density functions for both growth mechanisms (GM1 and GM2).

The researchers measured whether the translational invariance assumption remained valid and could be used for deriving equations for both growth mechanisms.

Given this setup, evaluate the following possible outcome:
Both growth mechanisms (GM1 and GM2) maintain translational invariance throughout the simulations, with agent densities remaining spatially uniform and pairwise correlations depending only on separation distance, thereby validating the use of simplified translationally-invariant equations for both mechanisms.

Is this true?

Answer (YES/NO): YES